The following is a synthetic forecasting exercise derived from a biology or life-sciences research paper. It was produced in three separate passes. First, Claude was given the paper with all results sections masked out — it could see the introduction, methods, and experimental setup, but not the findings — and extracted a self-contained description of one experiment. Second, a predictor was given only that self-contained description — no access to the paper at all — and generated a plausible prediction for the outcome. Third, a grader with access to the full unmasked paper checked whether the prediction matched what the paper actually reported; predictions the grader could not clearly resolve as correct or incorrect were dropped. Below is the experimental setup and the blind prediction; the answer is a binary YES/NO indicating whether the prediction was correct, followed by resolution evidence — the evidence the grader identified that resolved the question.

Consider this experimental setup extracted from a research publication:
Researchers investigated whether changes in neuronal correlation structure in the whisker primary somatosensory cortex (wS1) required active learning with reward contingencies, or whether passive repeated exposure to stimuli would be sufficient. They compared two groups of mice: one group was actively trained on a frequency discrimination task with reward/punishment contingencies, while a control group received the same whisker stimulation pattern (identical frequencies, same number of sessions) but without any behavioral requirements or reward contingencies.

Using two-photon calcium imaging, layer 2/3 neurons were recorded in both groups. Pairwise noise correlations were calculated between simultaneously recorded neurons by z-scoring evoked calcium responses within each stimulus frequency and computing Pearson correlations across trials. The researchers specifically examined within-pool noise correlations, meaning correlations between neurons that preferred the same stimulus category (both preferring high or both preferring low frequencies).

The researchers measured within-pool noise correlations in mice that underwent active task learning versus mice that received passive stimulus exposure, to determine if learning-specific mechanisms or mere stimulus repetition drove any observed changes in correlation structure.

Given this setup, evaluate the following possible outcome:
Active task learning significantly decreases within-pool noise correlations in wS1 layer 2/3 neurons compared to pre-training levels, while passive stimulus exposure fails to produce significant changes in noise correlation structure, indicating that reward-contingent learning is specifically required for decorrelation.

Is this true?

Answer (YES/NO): NO